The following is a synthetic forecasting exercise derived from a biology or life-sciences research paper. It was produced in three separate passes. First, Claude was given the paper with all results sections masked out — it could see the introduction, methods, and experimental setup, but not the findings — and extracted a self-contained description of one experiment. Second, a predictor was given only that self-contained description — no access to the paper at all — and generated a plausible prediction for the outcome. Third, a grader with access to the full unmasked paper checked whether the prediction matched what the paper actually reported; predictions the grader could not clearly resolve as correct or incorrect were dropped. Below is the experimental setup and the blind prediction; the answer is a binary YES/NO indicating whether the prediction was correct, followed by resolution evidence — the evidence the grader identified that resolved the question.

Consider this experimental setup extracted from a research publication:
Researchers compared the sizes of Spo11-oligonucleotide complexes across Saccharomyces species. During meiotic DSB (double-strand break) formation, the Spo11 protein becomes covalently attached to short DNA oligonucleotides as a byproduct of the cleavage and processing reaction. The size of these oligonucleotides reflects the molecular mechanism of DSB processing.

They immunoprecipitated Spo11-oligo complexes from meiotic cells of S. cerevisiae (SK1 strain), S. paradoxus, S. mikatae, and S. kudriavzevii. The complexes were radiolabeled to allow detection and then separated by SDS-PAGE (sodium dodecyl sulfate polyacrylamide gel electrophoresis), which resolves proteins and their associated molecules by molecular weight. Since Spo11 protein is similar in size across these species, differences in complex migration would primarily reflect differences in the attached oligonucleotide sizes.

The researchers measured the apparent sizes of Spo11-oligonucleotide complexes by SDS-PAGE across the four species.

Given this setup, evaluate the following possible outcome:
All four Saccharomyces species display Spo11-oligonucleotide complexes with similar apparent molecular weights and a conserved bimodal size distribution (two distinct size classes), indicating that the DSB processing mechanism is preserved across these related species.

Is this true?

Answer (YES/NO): YES